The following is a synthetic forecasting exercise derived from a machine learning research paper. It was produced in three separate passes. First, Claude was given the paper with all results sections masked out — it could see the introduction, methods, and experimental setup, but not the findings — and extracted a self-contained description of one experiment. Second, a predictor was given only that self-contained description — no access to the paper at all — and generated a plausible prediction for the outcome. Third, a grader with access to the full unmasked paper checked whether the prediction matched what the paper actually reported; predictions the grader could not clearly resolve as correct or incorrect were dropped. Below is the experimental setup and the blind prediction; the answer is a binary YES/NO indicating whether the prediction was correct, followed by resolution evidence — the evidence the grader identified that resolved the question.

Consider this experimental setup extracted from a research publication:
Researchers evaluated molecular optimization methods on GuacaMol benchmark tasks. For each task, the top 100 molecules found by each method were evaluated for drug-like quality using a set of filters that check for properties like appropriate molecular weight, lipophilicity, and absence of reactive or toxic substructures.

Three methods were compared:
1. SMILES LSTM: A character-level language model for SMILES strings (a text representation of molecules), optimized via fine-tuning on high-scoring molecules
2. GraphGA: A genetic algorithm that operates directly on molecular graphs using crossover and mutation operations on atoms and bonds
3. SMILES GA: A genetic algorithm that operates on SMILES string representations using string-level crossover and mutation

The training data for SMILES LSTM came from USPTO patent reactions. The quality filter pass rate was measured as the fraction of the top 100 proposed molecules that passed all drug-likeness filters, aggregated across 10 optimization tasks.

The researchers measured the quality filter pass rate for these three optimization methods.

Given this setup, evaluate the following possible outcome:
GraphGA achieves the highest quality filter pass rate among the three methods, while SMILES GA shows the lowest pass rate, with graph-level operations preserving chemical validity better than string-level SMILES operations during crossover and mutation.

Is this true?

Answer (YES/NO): NO